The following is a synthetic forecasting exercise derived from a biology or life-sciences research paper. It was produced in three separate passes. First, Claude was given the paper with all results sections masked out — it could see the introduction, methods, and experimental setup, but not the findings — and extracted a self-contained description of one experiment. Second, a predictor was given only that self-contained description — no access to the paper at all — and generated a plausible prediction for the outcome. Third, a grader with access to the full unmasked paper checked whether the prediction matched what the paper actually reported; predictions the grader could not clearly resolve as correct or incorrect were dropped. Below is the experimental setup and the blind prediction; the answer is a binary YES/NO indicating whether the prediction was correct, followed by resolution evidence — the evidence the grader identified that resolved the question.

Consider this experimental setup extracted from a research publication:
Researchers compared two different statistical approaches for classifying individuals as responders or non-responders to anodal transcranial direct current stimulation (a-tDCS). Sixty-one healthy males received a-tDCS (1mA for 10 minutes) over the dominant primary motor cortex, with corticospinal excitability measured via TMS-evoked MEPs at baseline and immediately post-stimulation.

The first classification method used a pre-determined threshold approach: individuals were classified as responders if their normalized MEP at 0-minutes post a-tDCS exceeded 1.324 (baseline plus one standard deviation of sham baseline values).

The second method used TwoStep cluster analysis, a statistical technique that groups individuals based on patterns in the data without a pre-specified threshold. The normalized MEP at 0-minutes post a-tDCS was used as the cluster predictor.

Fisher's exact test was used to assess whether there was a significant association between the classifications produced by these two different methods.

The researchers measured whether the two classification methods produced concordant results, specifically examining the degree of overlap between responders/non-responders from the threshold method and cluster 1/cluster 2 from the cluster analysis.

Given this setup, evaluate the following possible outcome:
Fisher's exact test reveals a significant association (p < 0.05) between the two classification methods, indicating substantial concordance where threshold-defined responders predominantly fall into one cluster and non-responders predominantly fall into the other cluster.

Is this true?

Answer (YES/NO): YES